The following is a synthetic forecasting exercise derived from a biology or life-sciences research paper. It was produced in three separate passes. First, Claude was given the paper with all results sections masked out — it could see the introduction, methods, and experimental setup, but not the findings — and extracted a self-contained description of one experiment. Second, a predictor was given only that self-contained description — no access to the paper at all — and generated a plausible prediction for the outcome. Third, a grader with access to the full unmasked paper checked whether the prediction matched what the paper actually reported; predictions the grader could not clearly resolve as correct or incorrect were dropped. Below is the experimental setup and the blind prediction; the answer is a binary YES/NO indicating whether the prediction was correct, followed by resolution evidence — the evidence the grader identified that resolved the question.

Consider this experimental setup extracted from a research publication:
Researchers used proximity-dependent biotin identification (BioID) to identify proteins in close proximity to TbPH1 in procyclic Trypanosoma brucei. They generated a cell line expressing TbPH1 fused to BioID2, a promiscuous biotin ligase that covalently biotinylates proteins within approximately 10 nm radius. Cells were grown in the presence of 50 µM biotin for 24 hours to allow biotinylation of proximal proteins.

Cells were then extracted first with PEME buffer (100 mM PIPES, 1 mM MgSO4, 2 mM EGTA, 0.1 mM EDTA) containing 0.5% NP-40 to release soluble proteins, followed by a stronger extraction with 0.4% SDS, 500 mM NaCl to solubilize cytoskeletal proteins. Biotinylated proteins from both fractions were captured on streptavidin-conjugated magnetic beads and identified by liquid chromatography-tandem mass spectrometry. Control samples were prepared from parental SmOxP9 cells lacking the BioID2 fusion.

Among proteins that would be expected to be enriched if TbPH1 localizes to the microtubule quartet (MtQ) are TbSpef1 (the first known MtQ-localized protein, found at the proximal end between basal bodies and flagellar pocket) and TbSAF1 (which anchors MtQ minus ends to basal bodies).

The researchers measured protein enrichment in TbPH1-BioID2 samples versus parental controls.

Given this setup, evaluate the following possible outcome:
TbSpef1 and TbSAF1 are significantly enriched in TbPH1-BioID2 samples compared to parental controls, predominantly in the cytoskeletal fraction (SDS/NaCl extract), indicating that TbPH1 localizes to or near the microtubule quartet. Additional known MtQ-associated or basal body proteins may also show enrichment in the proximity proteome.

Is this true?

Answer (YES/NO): NO